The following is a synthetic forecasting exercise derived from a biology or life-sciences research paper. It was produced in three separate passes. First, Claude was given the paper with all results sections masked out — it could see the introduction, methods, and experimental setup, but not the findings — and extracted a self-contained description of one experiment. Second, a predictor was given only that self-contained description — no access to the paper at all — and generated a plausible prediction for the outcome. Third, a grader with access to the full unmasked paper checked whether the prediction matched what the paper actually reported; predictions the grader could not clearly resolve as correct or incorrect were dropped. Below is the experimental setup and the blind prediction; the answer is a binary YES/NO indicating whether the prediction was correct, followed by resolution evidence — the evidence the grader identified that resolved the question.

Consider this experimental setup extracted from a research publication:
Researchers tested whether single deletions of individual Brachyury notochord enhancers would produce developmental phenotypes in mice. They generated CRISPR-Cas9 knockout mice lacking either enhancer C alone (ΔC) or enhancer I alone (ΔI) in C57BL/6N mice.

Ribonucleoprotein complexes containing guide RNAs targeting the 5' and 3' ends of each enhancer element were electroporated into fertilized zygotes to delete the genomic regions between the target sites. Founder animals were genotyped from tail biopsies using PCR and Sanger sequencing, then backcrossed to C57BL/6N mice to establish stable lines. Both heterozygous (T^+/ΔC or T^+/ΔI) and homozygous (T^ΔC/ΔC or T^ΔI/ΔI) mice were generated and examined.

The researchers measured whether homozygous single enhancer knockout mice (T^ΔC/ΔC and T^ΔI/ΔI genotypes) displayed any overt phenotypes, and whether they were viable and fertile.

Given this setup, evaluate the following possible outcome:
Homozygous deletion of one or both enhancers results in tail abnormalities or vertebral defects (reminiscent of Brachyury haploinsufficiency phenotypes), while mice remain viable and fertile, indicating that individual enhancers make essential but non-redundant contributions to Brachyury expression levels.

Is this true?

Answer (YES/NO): NO